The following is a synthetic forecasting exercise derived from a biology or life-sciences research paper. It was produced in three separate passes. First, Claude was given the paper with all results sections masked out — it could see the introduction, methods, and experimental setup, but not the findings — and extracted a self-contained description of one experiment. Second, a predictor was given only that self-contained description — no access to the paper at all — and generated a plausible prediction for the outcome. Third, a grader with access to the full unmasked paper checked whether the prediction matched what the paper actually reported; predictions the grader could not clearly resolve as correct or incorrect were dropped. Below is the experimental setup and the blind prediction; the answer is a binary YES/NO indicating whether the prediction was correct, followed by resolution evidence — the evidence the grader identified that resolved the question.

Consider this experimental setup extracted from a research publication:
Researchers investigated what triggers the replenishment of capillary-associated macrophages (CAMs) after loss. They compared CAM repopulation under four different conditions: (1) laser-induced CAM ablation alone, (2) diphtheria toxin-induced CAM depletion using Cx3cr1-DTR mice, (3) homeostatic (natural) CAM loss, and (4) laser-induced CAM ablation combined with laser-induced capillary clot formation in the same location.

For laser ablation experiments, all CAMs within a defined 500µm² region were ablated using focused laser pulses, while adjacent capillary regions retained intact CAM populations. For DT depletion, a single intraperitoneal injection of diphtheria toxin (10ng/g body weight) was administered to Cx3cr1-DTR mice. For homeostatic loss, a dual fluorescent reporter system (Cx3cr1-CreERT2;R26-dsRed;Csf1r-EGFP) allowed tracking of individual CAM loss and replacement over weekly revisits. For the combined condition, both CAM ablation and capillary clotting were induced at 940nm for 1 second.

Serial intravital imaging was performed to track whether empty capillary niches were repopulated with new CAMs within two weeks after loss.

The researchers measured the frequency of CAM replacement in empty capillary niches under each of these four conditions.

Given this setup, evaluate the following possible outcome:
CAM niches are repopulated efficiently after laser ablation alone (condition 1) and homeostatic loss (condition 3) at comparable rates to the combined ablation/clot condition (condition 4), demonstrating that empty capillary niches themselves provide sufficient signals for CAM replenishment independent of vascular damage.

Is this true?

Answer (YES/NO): NO